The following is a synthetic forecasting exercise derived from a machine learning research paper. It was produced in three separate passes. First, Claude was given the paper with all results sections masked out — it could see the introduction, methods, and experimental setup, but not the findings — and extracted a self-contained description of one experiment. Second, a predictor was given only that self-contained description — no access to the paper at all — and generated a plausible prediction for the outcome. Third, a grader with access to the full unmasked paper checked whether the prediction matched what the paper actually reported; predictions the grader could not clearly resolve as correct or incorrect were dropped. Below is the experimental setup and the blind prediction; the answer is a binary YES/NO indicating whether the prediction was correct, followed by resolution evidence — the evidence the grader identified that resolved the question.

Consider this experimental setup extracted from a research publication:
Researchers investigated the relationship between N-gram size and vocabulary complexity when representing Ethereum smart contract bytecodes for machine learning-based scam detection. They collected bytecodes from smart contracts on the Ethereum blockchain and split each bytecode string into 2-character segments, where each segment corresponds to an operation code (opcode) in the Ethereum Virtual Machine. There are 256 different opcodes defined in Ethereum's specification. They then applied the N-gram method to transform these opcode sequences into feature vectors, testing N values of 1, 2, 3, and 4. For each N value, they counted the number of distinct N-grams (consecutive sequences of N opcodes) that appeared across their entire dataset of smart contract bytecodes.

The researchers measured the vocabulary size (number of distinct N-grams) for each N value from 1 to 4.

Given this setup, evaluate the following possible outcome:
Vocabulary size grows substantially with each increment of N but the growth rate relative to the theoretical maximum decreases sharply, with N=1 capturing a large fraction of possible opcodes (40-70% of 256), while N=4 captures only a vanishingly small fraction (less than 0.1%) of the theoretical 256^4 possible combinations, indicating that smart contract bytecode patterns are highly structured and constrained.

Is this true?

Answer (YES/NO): NO